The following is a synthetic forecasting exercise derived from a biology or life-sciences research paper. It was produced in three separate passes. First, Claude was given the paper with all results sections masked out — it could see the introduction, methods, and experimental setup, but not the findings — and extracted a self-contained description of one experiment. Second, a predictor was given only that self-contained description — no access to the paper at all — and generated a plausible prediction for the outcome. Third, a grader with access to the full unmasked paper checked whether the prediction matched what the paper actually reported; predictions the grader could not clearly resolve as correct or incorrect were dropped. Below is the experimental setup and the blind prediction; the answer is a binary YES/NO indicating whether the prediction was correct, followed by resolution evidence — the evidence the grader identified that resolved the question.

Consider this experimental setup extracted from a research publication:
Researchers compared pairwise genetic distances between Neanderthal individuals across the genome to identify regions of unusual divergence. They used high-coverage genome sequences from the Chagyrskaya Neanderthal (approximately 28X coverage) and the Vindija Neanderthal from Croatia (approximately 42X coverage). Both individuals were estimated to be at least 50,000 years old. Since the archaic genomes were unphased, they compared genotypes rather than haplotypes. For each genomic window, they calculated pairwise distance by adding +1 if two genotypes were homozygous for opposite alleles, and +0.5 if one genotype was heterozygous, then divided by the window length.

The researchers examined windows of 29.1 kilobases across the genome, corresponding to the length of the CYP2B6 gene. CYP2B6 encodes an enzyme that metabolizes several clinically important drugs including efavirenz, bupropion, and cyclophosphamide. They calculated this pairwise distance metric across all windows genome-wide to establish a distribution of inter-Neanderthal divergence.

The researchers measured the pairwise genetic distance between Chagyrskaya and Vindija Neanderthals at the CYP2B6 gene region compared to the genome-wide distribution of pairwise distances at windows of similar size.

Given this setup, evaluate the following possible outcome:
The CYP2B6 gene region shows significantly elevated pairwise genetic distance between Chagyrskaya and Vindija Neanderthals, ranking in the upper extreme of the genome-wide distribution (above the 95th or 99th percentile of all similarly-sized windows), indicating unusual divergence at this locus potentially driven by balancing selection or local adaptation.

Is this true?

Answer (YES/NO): YES